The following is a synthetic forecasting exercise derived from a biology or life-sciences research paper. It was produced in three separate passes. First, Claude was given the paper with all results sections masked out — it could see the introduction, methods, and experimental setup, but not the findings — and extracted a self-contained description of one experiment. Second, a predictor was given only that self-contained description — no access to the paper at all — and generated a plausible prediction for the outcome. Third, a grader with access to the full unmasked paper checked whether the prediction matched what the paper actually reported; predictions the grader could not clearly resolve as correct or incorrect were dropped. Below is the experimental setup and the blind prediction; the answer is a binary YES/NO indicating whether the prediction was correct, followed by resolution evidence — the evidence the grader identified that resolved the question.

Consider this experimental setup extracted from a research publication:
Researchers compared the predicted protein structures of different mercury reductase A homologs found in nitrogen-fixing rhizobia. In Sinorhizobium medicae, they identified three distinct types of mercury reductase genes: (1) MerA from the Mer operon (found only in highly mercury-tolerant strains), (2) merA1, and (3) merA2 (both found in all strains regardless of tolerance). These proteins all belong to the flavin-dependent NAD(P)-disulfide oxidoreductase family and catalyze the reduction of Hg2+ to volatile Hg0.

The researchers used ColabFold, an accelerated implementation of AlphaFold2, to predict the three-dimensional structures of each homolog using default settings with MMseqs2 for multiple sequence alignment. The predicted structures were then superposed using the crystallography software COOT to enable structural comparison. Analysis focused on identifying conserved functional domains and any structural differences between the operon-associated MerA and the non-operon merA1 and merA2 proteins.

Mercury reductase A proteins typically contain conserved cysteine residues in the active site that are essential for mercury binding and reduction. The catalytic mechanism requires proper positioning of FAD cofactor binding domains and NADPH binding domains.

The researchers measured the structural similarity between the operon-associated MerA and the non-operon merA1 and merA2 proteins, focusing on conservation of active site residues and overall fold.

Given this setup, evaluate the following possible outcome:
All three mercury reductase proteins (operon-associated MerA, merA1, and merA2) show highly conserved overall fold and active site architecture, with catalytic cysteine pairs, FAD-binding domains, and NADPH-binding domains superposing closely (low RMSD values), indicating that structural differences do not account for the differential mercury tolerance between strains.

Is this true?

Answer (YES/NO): YES